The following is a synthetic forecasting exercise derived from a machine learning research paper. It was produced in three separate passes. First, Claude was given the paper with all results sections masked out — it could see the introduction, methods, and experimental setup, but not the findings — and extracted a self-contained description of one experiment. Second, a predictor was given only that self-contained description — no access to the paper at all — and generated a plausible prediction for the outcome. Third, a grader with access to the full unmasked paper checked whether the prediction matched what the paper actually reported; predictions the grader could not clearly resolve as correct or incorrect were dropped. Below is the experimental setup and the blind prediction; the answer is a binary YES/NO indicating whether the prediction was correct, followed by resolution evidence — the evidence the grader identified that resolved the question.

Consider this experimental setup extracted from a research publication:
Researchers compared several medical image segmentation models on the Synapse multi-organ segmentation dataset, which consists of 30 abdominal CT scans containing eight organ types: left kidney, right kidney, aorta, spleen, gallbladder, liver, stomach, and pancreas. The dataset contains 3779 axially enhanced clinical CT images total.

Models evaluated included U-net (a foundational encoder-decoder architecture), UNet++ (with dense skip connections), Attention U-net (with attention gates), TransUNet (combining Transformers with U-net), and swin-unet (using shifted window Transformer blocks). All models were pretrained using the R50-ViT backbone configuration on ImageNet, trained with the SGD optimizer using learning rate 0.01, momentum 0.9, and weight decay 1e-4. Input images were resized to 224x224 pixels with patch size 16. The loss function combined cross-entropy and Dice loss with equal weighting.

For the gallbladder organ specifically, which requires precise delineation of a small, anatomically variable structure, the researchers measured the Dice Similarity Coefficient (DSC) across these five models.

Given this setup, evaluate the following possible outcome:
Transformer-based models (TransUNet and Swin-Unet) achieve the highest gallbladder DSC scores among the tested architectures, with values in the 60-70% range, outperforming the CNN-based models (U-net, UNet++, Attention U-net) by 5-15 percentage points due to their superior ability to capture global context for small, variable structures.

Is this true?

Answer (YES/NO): NO